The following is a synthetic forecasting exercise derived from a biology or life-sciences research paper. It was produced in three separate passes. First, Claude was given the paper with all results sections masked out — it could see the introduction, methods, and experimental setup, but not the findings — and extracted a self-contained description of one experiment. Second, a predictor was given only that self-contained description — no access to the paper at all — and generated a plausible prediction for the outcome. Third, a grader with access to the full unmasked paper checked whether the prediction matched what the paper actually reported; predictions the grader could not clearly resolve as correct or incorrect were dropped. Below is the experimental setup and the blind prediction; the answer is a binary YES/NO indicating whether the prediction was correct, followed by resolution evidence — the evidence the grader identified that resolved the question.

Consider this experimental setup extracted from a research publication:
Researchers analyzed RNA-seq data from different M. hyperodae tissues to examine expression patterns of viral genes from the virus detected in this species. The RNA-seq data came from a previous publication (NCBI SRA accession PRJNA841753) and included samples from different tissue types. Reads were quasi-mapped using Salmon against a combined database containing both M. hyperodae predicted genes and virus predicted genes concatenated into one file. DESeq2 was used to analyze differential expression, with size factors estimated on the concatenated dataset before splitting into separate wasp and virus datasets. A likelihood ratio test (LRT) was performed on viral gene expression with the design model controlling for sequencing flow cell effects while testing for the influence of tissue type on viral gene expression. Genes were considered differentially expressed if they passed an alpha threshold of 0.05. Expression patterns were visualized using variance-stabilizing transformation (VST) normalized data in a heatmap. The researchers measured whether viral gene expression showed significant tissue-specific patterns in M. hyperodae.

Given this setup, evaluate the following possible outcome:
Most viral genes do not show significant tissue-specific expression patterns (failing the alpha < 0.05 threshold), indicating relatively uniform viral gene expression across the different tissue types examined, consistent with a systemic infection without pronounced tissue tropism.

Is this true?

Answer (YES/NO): NO